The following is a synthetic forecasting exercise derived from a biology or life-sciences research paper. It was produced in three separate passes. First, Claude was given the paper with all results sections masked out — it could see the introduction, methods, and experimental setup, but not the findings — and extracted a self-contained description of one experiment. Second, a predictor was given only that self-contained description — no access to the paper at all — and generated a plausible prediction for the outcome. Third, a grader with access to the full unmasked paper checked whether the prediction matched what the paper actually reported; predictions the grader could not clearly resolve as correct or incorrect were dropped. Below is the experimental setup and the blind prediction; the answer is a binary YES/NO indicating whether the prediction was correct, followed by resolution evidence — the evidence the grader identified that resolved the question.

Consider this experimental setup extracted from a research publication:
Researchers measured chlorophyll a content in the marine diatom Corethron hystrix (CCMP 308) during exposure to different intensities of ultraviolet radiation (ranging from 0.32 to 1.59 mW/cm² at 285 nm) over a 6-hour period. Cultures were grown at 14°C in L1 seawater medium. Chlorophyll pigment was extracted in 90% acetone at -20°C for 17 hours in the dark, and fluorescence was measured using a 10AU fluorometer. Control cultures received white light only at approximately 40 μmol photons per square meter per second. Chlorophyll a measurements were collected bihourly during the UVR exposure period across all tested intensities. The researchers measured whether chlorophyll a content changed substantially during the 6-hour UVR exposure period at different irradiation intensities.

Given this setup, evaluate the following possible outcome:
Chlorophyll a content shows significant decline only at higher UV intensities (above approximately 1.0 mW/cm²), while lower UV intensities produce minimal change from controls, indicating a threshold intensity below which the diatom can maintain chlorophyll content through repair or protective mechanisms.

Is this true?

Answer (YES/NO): NO